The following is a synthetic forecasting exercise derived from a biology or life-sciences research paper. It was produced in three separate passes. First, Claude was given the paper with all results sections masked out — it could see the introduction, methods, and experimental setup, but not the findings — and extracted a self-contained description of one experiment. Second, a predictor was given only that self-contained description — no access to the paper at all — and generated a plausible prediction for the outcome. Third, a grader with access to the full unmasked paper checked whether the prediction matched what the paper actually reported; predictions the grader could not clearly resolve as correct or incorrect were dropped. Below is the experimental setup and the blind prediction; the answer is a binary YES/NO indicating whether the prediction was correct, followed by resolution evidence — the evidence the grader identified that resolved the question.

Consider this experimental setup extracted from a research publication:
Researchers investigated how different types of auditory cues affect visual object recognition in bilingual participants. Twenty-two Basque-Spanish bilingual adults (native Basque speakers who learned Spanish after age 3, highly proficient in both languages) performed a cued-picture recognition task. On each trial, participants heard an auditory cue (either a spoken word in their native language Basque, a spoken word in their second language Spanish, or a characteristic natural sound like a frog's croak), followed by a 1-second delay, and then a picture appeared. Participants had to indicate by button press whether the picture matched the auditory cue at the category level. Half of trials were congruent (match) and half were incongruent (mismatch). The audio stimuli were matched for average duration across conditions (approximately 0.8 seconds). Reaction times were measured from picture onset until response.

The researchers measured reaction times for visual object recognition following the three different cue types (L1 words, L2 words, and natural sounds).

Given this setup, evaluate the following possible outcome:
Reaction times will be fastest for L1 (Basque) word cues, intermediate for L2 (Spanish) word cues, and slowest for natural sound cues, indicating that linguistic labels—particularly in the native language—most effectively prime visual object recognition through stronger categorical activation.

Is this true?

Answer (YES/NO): NO